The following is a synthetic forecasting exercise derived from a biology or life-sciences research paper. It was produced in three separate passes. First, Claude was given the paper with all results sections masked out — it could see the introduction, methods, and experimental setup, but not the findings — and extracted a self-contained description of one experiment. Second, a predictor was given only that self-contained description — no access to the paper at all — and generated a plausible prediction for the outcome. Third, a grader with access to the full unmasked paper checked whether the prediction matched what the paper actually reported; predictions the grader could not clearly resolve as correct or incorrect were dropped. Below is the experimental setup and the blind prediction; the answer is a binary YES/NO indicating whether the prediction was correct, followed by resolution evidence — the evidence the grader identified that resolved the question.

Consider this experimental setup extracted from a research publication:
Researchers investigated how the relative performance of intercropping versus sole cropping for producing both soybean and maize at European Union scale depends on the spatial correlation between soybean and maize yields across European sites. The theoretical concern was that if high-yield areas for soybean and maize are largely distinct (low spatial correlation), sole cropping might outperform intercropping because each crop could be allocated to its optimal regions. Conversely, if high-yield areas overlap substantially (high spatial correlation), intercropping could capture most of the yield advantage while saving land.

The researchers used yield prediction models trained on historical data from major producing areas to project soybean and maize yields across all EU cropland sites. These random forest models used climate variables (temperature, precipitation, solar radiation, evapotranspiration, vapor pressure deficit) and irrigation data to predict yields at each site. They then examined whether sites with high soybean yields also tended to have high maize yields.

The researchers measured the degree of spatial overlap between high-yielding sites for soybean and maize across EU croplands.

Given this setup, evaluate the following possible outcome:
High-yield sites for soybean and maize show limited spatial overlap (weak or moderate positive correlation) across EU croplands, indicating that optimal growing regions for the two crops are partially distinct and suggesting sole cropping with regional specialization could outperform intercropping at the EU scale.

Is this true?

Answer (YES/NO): NO